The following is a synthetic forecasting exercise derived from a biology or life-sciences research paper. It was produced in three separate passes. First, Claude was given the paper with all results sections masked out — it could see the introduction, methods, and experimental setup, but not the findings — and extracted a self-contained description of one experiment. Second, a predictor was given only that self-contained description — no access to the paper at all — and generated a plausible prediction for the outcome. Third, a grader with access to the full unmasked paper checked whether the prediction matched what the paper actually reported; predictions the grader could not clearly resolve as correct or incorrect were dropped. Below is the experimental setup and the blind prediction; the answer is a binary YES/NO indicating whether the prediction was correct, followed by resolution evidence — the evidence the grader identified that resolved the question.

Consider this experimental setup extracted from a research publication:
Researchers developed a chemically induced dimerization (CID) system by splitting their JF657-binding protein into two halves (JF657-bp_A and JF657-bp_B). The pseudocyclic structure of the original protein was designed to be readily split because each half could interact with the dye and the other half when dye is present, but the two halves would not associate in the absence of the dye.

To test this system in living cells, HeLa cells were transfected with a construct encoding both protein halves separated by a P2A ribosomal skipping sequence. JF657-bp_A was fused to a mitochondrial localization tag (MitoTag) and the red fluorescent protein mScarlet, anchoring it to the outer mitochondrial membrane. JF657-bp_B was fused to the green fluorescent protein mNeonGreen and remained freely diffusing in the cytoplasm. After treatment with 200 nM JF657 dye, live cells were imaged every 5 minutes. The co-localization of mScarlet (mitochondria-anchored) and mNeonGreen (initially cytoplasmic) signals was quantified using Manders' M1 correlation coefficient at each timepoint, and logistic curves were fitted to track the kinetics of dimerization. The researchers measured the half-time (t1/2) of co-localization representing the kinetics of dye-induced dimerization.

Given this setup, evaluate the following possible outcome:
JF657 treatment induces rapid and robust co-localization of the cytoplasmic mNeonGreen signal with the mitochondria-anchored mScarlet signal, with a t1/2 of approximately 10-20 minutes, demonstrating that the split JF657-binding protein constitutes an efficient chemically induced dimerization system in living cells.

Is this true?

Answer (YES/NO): NO